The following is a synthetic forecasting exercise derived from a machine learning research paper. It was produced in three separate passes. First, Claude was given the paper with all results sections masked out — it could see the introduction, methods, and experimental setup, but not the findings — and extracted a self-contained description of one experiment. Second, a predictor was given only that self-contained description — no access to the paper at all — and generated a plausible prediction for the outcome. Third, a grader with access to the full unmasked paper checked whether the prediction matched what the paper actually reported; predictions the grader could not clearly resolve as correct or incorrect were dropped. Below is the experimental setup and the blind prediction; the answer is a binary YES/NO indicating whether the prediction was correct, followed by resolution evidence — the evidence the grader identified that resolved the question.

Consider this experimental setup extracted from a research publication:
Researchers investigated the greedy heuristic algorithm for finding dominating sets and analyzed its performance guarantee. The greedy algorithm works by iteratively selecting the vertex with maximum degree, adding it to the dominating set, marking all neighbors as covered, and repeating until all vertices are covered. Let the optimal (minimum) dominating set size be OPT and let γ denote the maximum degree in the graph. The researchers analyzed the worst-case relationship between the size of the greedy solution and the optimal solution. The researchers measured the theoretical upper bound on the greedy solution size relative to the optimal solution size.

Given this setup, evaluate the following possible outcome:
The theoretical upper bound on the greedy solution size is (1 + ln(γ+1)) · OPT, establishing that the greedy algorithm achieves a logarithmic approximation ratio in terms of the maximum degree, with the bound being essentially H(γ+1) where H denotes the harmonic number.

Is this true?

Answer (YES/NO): NO